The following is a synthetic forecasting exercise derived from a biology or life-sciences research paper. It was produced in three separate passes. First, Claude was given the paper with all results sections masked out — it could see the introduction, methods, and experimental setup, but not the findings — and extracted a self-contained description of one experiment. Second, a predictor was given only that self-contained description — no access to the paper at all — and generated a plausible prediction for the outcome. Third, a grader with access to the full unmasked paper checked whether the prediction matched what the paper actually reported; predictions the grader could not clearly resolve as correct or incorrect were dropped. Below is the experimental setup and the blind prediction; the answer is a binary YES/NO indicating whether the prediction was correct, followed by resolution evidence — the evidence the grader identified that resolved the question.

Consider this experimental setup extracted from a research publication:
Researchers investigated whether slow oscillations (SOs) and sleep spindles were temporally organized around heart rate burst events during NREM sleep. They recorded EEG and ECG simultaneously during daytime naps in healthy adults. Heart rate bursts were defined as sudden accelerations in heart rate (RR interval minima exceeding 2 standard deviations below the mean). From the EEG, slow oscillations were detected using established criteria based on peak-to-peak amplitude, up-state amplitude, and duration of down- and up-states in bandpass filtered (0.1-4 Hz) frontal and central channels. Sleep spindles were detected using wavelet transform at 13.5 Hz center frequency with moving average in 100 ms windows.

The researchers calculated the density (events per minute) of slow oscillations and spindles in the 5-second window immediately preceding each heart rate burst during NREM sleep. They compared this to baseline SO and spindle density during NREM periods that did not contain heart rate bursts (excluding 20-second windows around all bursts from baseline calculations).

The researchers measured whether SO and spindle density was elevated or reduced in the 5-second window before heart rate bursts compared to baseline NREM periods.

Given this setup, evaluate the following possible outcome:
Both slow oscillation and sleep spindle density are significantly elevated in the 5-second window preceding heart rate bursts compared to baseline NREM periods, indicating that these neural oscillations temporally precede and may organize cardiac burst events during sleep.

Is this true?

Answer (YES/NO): YES